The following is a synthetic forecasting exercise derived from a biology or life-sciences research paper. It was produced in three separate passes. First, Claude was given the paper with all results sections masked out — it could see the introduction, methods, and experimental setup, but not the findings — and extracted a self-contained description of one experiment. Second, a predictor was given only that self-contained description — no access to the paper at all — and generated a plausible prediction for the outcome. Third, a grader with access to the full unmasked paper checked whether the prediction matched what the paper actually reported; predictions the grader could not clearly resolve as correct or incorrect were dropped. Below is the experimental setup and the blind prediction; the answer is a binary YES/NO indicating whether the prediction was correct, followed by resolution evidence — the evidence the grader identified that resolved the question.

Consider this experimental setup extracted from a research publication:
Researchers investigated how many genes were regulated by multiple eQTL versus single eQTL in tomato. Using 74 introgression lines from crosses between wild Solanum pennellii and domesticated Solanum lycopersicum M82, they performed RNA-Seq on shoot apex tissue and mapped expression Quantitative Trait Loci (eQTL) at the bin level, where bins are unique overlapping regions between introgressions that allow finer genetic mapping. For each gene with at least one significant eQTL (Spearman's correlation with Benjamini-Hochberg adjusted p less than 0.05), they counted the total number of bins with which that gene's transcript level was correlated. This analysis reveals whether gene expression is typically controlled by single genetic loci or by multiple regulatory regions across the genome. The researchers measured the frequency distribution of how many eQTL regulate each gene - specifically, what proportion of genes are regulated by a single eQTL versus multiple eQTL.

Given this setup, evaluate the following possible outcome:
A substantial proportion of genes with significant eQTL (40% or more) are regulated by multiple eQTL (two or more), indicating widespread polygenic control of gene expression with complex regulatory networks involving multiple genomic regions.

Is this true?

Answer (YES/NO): NO